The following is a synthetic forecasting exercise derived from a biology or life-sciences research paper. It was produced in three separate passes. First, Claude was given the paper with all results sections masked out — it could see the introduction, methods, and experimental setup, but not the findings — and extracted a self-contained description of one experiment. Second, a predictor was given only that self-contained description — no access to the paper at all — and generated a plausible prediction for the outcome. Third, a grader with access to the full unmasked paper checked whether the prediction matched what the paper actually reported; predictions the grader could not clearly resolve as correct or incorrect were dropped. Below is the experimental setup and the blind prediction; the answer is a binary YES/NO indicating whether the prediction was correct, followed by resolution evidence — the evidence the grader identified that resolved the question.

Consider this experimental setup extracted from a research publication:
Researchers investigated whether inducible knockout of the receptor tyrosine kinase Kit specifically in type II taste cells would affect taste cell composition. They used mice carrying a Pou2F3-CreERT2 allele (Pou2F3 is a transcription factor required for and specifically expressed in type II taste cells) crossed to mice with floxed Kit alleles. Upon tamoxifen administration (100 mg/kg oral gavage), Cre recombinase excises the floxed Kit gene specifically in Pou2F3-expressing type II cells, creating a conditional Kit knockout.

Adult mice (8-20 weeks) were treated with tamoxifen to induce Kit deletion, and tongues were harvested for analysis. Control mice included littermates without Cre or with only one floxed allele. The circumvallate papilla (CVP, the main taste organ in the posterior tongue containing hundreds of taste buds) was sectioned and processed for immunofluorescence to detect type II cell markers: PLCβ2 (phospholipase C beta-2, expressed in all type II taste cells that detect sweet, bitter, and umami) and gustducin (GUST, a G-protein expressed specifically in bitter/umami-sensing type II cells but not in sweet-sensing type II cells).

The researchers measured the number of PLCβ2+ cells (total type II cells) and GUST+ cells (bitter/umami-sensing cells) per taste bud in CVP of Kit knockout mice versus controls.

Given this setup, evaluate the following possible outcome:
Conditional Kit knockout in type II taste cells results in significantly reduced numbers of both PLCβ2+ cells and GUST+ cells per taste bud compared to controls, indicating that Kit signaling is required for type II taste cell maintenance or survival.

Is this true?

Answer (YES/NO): NO